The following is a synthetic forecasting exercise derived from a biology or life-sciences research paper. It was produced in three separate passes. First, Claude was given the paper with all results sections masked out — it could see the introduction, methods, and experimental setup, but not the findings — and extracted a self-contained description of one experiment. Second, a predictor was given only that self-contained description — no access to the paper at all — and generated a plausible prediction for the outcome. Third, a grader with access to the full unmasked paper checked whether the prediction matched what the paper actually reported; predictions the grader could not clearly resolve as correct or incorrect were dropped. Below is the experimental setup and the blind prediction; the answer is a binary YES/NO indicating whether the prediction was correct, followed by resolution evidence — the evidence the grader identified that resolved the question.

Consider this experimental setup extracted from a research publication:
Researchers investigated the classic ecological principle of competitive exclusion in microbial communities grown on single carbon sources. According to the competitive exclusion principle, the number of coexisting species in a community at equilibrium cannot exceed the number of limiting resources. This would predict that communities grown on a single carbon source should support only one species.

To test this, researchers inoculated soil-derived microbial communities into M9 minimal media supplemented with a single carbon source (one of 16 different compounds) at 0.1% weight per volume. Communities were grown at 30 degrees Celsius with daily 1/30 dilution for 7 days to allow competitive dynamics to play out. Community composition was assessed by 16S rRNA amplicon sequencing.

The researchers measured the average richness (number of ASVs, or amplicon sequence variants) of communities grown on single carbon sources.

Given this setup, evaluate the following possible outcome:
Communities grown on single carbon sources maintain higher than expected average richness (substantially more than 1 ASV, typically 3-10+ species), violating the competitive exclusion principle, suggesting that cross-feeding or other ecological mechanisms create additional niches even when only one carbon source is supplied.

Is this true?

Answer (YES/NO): NO